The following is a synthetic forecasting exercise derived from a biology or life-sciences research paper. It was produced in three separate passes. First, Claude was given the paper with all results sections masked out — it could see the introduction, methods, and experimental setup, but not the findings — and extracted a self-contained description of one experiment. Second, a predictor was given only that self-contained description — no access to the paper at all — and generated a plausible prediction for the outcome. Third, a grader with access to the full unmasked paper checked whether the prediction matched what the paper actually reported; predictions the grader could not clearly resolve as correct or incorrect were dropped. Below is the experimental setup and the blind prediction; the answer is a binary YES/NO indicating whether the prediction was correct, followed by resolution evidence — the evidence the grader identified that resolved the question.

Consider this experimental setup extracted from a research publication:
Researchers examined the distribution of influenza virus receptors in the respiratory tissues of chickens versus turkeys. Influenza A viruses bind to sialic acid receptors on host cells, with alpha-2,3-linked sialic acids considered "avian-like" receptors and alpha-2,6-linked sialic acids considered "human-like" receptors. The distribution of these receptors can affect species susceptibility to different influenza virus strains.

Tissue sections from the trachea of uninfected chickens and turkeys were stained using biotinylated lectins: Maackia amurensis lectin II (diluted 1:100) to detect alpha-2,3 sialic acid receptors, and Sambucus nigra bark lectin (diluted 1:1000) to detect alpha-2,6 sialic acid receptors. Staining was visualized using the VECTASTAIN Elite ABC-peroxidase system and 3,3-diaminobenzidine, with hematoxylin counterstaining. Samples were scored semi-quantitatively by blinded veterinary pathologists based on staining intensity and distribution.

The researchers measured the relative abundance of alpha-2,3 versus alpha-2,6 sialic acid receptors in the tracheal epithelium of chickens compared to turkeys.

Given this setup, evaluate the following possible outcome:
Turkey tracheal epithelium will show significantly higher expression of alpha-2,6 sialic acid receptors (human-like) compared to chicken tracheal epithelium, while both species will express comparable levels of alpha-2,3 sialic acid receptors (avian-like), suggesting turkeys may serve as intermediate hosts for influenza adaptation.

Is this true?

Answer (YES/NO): NO